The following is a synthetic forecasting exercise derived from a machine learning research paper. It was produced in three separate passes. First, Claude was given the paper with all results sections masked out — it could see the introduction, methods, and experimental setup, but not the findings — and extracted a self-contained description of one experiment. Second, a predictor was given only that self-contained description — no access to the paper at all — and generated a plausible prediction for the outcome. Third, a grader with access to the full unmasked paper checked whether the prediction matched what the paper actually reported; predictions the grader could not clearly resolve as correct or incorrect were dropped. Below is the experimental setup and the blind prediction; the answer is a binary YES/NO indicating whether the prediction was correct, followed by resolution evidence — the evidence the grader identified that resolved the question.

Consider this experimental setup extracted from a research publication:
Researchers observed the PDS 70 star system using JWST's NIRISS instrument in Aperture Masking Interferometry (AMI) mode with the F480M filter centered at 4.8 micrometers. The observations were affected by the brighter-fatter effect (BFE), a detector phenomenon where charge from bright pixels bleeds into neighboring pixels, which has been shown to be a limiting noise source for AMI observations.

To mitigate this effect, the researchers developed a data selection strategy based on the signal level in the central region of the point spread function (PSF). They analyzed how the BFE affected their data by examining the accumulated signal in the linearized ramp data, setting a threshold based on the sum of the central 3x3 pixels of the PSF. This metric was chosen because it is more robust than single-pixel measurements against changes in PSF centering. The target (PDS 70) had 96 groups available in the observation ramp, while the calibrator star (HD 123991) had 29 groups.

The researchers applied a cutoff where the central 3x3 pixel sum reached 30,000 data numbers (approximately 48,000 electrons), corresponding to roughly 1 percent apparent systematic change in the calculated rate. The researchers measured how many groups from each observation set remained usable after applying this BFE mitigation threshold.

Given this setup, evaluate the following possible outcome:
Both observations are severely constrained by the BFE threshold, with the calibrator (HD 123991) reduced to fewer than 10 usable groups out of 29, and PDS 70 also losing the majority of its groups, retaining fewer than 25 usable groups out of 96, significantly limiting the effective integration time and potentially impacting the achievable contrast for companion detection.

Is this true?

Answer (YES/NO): NO